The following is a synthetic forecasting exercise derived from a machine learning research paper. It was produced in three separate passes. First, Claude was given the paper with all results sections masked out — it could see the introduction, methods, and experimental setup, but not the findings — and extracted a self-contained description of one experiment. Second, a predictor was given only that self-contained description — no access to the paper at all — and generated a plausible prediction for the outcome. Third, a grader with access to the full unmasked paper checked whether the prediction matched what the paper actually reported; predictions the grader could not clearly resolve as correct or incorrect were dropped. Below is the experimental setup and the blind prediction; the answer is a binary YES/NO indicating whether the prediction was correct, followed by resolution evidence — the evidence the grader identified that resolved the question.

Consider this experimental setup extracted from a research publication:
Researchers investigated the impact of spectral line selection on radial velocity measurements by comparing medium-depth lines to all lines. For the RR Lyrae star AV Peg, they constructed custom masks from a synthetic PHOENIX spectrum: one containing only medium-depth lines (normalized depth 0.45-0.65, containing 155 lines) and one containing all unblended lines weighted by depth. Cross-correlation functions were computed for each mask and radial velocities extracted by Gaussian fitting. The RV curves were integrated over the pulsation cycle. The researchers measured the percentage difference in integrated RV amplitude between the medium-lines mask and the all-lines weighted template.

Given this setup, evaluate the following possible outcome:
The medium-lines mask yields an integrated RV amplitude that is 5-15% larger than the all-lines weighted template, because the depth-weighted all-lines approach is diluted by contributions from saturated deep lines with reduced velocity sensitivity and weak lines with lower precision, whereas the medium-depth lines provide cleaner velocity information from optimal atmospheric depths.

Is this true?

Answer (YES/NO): NO